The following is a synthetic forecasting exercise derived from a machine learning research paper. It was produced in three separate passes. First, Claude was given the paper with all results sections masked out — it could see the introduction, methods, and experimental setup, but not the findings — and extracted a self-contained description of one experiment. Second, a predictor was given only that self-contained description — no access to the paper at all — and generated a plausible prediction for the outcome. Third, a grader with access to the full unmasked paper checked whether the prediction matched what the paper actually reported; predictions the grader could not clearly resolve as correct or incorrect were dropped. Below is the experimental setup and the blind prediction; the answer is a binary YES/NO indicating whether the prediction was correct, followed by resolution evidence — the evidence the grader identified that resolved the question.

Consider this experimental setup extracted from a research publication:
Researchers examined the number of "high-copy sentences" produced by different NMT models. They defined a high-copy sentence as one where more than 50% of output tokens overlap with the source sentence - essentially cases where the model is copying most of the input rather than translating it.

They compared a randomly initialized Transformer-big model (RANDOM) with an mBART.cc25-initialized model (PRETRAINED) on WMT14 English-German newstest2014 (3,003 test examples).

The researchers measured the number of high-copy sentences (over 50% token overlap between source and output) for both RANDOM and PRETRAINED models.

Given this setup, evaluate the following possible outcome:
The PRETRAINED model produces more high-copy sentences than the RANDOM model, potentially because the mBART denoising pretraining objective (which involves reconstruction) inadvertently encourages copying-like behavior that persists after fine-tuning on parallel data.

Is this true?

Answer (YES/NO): YES